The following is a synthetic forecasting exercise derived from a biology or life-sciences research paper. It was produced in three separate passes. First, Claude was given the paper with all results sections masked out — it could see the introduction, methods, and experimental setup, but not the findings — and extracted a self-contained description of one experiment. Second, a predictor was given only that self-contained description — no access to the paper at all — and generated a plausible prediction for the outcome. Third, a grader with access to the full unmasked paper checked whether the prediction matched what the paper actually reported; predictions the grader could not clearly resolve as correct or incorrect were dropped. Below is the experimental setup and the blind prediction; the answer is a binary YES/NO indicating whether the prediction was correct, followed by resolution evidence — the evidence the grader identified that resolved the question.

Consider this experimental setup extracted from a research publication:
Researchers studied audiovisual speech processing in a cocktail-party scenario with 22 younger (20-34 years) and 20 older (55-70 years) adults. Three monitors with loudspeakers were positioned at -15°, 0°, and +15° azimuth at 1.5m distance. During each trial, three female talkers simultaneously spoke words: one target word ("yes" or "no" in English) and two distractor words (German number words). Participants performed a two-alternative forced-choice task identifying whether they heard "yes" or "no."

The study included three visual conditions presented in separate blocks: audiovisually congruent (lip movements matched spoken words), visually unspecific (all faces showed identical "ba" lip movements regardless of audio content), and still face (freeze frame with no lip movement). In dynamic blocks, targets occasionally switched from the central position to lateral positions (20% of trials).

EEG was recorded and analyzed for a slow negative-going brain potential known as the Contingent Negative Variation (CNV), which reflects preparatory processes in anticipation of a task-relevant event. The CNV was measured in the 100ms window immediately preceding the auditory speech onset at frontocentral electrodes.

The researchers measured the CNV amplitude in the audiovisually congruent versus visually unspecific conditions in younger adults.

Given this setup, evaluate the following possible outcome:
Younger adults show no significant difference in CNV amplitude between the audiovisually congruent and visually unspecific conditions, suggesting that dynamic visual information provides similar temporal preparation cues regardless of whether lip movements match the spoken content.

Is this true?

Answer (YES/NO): NO